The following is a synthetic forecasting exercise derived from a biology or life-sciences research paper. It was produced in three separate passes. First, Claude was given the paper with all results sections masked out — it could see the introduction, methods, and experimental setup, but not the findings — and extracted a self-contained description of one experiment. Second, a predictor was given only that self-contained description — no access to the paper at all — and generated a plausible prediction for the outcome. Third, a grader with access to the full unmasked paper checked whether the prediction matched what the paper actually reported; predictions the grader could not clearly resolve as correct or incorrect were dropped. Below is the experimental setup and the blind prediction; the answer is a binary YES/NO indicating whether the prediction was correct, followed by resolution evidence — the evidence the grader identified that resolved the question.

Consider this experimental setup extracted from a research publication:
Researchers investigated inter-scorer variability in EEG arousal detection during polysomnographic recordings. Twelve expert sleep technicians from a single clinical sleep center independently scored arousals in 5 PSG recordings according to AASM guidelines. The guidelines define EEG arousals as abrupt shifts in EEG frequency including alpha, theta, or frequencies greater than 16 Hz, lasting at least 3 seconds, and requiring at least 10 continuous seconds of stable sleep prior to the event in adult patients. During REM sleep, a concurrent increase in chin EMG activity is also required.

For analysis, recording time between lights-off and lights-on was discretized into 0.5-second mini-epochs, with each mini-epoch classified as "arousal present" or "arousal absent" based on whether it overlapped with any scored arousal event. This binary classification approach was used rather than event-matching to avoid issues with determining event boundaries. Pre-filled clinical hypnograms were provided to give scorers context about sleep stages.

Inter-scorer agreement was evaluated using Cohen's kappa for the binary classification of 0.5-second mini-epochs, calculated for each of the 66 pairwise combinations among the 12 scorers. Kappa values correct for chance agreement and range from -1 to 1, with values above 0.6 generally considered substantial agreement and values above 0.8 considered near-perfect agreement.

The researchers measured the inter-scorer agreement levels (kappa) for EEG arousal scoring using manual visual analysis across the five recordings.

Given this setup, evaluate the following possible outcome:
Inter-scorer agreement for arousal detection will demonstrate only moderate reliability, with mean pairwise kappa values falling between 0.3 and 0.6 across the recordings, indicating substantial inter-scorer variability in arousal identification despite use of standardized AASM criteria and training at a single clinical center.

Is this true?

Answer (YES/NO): YES